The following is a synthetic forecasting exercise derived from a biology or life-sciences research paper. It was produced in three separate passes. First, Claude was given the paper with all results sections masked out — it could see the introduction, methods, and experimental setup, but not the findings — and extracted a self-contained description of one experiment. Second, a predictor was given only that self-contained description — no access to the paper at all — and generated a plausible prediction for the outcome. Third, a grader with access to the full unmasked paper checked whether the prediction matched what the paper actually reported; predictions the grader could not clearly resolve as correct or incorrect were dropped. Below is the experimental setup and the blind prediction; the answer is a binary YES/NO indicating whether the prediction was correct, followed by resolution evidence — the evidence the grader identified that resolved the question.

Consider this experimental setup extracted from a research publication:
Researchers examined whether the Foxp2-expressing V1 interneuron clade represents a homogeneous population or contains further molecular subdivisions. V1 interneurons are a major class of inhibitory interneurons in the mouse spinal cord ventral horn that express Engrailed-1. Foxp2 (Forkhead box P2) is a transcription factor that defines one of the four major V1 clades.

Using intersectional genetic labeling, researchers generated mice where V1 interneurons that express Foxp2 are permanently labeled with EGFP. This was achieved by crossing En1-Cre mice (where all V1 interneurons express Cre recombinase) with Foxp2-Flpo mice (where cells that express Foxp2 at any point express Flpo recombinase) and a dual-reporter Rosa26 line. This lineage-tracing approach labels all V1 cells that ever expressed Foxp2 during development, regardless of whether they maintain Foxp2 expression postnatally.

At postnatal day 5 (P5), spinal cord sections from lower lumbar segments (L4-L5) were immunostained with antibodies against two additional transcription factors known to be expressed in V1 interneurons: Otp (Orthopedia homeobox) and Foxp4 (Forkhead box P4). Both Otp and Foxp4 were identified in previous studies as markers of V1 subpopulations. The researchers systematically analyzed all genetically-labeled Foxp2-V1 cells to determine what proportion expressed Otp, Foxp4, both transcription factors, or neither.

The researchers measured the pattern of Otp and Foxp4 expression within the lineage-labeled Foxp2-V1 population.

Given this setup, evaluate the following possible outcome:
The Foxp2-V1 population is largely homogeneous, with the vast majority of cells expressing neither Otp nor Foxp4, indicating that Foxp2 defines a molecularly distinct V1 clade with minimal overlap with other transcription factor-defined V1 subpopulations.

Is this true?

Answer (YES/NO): NO